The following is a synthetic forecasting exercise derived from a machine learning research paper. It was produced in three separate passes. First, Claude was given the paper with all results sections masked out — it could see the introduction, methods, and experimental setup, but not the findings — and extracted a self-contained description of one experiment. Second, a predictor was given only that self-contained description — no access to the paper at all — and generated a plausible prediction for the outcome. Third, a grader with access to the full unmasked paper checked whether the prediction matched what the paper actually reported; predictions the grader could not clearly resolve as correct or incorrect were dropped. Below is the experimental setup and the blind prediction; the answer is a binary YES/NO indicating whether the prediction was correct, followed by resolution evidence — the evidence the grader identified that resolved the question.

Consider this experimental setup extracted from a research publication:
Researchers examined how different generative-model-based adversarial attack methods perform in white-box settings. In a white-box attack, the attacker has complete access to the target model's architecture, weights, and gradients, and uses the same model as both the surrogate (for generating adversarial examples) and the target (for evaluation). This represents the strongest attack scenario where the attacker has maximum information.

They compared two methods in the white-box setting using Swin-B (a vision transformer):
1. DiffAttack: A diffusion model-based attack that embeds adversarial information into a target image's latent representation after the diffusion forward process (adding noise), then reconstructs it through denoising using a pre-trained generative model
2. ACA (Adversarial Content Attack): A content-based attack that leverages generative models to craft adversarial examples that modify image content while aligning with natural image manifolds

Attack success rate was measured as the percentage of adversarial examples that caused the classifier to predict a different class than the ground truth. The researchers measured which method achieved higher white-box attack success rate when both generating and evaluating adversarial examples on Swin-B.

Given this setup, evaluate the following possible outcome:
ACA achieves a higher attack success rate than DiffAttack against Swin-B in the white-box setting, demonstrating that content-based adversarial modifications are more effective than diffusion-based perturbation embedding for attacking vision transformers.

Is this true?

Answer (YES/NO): NO